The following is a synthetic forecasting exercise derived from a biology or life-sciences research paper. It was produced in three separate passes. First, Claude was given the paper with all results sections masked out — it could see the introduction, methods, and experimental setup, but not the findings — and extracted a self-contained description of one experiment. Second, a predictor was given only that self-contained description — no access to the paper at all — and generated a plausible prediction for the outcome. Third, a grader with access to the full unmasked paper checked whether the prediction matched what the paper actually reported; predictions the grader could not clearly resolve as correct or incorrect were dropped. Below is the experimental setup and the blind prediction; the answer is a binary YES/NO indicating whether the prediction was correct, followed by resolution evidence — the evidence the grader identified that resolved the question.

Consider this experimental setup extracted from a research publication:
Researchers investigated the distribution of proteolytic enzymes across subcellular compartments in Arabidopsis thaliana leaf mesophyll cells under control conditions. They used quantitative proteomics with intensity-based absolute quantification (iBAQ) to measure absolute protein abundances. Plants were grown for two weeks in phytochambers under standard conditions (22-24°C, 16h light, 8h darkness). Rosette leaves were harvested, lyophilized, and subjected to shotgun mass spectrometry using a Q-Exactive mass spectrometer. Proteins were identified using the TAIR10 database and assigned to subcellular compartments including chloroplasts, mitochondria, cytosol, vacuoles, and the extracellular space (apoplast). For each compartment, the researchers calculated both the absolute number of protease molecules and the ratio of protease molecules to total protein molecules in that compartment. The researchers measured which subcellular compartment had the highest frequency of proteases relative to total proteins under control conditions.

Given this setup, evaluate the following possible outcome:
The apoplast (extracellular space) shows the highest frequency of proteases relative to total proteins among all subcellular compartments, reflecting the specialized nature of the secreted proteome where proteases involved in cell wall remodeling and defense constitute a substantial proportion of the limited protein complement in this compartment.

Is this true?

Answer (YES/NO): YES